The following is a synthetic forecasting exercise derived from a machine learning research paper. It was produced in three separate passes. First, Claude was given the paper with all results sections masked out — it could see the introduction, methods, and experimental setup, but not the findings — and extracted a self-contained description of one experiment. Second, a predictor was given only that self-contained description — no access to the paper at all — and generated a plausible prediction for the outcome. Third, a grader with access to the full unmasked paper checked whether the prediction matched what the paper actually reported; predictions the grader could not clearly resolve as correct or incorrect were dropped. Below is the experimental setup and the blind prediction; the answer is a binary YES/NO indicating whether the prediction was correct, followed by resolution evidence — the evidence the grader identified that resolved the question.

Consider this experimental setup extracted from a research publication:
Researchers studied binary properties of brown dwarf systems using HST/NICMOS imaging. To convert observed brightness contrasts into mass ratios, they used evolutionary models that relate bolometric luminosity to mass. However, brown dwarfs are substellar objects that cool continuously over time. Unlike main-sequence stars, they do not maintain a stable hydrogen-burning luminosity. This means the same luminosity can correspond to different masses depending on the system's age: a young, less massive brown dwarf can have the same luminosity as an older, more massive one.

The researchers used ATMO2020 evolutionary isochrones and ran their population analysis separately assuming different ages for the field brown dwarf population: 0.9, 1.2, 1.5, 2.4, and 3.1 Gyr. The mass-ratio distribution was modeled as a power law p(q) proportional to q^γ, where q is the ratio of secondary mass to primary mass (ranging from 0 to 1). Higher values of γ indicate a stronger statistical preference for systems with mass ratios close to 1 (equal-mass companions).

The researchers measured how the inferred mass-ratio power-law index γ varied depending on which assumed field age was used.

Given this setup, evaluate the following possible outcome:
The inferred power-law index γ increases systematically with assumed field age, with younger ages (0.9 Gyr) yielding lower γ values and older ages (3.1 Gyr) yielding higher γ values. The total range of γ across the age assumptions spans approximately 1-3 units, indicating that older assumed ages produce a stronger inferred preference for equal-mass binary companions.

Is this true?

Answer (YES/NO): NO